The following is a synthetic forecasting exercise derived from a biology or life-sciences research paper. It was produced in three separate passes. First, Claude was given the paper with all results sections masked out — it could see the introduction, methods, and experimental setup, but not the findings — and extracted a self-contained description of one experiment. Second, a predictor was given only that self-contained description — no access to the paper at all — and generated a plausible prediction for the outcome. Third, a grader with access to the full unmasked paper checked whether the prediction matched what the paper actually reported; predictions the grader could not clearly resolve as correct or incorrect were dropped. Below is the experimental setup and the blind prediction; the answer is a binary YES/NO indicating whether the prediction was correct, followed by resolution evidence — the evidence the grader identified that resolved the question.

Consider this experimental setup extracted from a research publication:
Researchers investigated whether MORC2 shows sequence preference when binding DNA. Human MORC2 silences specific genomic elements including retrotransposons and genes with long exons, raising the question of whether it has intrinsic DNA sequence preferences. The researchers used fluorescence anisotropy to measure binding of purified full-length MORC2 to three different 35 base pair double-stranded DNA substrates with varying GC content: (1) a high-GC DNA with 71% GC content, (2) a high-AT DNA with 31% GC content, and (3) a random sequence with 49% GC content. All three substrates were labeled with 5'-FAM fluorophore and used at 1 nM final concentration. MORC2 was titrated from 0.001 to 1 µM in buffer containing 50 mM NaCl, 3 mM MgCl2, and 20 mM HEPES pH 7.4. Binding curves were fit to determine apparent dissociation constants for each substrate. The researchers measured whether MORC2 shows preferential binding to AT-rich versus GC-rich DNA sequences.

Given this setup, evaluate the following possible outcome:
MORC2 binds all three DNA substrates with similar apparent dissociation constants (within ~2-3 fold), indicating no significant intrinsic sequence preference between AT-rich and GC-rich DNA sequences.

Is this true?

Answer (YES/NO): YES